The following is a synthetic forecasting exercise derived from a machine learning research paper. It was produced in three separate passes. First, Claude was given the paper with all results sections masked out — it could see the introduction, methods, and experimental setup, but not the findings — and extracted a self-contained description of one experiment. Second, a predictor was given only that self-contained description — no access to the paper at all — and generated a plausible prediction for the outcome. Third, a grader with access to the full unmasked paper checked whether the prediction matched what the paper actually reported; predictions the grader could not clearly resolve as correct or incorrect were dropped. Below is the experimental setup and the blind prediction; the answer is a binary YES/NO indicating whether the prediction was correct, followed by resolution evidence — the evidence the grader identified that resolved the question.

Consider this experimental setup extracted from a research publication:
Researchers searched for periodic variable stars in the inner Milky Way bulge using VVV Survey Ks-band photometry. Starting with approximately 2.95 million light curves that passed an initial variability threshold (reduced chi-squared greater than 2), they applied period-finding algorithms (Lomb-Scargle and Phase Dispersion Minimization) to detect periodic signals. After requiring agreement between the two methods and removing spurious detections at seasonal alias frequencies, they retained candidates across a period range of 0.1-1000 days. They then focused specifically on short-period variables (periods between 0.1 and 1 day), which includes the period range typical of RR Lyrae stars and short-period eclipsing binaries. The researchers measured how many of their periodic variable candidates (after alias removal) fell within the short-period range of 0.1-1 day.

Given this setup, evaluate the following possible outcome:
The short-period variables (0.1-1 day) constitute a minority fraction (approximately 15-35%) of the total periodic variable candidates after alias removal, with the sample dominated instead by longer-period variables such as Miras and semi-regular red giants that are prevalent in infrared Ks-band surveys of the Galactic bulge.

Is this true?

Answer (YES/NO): NO